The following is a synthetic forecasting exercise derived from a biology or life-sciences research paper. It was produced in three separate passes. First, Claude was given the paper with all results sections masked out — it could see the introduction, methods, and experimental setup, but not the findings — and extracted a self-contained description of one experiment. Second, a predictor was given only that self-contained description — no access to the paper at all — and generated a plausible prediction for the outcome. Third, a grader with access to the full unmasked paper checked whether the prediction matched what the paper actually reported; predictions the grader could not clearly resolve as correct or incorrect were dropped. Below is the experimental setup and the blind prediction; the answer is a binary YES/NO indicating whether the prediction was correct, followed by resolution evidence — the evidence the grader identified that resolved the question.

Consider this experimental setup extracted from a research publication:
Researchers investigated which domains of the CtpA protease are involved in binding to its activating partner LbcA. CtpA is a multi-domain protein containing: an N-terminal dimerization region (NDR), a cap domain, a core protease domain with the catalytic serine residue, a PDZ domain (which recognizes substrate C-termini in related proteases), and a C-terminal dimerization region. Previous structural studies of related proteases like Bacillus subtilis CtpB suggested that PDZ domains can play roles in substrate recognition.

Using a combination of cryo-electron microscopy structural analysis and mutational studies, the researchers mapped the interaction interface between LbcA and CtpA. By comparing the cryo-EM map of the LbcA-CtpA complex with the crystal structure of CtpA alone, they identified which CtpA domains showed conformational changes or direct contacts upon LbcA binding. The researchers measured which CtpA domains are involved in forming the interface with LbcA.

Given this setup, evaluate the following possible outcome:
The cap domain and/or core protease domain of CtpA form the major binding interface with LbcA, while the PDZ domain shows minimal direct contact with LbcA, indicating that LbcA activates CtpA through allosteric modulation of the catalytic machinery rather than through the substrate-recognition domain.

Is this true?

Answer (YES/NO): NO